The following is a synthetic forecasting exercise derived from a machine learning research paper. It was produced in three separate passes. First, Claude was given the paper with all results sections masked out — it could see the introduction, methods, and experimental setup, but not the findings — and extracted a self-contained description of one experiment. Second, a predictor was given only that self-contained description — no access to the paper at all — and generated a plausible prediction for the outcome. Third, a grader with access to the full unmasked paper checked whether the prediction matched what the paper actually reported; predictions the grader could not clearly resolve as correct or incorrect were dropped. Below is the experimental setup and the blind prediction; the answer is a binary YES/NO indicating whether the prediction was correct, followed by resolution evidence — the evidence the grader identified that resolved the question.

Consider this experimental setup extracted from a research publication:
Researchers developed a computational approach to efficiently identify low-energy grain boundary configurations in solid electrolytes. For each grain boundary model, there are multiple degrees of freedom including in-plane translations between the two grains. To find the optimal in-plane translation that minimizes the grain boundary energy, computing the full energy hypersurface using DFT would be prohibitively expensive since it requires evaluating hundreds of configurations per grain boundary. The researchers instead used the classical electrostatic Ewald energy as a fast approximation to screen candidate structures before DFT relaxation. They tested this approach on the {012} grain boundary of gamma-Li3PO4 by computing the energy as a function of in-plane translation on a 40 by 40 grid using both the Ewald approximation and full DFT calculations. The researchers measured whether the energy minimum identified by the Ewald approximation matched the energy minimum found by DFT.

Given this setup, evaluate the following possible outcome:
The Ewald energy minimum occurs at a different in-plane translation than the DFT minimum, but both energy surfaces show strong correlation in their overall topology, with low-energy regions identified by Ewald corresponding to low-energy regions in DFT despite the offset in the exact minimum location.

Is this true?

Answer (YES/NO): NO